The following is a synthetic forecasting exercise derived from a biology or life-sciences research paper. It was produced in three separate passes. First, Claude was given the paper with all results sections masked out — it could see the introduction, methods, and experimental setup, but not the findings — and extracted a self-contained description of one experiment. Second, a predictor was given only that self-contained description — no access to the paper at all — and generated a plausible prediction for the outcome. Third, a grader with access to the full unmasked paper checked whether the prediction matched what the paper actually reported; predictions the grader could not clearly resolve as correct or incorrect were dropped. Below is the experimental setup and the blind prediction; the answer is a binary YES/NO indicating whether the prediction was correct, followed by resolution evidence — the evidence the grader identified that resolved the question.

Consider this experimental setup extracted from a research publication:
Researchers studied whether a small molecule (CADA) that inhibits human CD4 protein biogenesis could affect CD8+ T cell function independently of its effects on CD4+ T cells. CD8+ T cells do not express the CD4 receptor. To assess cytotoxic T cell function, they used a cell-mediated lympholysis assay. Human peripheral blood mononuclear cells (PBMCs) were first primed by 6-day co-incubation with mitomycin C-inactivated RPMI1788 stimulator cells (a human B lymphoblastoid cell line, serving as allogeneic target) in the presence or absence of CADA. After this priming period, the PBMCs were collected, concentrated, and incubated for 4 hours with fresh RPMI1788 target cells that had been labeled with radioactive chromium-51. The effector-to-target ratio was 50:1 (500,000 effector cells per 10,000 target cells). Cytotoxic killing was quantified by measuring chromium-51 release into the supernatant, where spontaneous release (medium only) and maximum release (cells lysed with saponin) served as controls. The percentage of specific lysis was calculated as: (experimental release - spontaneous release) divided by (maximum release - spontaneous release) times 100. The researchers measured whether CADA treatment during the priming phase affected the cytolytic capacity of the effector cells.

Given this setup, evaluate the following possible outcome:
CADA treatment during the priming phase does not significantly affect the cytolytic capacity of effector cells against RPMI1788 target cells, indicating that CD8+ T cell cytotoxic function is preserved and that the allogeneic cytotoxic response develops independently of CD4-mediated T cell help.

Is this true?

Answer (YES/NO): NO